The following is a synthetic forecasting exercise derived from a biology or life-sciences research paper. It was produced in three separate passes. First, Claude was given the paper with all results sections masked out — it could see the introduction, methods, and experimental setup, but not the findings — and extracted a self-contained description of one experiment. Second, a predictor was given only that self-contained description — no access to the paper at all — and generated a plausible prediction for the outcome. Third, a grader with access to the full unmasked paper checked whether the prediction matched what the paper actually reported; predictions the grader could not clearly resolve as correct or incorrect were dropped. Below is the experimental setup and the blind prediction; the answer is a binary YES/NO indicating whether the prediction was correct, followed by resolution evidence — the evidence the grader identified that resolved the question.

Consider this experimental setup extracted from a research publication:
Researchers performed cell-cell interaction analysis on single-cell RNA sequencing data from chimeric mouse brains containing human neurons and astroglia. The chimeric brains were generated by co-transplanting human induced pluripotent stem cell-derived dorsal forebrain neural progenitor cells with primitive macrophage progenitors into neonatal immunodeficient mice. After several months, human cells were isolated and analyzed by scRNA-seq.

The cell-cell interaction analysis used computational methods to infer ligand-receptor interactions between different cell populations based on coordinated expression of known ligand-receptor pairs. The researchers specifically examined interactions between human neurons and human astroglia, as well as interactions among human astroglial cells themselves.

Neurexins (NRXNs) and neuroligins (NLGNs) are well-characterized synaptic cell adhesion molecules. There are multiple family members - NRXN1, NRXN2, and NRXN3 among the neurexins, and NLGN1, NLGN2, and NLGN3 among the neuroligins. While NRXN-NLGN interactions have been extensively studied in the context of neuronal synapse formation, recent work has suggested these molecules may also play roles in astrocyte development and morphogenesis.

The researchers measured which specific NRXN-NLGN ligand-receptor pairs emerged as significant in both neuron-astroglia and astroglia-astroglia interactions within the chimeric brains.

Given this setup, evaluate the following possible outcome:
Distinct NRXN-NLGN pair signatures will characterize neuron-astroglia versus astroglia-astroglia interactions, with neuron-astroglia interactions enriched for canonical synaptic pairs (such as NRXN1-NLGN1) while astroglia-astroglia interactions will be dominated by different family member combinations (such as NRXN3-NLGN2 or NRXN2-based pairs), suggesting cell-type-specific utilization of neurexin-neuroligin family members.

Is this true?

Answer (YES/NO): NO